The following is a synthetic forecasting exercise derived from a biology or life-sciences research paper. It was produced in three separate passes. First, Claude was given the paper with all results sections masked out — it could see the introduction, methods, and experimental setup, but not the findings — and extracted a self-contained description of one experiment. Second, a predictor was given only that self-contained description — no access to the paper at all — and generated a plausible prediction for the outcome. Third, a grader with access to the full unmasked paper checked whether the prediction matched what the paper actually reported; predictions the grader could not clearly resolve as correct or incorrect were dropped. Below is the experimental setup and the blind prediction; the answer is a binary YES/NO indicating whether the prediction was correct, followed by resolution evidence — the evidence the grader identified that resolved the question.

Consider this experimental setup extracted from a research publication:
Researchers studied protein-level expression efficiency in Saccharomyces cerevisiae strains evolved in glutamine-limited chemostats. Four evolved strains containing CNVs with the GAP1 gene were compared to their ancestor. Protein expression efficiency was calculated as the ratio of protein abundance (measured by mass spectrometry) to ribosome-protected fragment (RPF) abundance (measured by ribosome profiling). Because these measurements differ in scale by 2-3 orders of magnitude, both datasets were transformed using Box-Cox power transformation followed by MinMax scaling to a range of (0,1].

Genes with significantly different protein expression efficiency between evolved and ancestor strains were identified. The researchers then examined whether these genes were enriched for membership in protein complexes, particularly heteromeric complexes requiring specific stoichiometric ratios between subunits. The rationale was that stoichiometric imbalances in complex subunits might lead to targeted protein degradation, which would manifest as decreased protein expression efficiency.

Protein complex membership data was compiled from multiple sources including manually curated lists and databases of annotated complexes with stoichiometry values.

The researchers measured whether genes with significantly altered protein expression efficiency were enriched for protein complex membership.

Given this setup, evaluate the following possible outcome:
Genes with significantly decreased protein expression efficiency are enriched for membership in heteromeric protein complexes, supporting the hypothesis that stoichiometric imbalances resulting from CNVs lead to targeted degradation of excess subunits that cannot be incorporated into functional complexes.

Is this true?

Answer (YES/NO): YES